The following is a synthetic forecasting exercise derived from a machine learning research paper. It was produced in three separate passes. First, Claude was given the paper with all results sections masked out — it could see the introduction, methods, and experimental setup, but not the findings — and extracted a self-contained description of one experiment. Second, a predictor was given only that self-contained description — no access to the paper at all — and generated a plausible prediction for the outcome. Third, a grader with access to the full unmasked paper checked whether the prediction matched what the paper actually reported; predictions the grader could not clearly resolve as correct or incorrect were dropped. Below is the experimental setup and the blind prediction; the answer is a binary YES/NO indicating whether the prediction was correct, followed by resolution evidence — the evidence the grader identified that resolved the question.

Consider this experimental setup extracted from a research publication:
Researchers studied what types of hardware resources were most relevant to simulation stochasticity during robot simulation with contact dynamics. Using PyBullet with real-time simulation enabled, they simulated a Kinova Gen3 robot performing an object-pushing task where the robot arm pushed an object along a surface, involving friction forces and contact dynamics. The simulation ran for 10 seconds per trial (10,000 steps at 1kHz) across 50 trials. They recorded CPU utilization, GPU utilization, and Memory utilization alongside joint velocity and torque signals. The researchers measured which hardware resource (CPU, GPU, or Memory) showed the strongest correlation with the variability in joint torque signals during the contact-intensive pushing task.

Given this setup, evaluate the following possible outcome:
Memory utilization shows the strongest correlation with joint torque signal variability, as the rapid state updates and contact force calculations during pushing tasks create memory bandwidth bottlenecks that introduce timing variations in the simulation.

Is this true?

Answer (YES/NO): NO